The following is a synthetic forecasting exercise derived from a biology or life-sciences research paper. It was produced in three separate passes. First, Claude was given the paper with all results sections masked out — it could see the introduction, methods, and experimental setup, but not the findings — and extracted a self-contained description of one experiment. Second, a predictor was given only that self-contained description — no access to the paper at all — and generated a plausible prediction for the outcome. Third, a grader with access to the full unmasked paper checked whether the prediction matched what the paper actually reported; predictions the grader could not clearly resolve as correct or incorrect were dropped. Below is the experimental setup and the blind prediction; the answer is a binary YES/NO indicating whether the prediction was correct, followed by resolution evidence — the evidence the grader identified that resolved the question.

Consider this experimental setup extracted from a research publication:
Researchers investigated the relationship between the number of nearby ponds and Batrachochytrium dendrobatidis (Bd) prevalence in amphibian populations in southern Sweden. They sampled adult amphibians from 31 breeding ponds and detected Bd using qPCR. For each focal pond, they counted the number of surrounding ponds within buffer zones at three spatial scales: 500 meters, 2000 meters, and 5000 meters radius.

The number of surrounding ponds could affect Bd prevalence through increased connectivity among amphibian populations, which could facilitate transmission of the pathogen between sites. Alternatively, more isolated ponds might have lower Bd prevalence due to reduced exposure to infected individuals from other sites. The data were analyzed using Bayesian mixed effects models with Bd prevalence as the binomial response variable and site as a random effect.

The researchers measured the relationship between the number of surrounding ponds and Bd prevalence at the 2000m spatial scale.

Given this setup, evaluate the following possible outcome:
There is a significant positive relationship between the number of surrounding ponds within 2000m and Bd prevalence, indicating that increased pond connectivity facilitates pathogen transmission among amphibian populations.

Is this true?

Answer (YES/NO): NO